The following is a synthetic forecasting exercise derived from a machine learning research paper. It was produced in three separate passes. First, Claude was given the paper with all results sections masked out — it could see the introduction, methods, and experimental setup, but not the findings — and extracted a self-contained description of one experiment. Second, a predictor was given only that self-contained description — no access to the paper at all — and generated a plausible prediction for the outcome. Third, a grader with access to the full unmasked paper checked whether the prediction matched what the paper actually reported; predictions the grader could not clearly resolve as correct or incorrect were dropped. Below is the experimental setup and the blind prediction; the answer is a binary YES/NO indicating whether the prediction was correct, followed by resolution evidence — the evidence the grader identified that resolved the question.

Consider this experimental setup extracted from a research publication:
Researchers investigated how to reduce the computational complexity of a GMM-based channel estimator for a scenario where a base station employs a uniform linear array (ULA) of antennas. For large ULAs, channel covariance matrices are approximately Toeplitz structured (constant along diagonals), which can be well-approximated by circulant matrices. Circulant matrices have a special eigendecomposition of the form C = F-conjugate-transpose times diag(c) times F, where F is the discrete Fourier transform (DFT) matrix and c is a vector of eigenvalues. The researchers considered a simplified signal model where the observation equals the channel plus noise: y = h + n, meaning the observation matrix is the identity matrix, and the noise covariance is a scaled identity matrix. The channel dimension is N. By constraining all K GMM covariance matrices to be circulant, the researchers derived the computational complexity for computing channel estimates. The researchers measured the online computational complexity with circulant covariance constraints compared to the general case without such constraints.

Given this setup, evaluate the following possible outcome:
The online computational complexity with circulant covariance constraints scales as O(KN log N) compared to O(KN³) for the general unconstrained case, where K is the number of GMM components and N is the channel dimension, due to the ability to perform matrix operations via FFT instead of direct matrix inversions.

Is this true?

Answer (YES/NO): NO